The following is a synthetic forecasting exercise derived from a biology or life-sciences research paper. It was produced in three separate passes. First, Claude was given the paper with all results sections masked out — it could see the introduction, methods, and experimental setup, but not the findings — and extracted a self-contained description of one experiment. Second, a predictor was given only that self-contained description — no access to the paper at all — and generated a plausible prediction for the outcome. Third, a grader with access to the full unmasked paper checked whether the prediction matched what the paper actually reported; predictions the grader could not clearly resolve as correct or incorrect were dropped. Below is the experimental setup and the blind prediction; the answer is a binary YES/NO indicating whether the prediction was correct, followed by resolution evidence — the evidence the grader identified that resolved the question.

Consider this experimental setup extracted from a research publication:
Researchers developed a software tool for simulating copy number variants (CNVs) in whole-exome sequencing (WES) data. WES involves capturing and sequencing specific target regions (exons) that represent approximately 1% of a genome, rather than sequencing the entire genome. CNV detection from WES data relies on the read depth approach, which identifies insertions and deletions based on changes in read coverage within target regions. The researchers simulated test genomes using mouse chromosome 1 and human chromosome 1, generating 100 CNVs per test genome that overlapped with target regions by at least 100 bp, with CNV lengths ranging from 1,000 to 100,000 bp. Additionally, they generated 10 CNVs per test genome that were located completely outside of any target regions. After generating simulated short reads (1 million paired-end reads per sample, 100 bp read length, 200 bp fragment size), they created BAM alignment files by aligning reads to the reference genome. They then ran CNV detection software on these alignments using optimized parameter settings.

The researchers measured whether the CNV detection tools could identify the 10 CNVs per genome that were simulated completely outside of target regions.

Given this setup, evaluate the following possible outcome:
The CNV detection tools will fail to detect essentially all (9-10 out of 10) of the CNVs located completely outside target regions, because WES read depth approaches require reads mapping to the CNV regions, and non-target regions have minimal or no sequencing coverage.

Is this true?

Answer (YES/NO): YES